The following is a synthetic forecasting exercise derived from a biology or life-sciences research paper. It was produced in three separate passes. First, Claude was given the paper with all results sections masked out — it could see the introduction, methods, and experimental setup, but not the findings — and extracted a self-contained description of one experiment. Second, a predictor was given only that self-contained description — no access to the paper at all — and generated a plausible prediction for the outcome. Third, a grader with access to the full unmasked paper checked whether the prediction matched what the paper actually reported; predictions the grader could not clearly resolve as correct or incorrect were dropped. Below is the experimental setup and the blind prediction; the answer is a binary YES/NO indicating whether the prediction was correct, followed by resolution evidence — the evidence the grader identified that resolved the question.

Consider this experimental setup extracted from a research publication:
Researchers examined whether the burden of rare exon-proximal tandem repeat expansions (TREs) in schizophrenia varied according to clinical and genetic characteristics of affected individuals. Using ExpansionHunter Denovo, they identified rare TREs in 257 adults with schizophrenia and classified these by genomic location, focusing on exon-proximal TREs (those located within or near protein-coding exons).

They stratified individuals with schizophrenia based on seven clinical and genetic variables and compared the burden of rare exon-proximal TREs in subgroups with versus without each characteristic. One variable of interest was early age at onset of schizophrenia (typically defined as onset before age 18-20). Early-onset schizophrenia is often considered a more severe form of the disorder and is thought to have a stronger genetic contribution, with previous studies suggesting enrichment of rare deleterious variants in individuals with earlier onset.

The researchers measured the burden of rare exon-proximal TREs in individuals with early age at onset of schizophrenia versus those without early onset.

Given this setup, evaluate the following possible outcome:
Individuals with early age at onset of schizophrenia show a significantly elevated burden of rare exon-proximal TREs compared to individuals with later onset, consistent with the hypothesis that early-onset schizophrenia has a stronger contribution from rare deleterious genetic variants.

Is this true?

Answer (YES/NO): NO